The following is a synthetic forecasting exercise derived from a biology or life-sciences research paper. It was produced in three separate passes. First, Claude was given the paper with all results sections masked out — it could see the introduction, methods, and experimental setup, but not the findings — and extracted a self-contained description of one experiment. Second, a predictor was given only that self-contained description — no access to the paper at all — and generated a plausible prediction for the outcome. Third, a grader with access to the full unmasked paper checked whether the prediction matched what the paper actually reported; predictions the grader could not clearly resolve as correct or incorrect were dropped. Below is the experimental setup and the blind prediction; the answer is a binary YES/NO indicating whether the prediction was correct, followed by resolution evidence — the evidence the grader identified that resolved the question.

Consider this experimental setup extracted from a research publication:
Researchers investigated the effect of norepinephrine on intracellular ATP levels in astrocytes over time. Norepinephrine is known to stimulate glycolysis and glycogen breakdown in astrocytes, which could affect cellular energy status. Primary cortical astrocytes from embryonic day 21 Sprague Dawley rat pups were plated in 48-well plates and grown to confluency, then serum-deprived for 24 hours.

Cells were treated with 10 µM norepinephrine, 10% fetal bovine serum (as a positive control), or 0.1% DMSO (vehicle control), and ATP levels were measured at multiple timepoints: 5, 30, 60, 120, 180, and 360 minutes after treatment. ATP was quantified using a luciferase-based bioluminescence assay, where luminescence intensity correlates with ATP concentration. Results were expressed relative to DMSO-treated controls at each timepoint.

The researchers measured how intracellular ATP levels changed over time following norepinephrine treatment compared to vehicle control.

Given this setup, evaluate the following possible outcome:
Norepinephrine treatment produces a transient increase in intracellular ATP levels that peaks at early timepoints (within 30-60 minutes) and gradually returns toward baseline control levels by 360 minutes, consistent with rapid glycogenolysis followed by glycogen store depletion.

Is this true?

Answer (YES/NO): NO